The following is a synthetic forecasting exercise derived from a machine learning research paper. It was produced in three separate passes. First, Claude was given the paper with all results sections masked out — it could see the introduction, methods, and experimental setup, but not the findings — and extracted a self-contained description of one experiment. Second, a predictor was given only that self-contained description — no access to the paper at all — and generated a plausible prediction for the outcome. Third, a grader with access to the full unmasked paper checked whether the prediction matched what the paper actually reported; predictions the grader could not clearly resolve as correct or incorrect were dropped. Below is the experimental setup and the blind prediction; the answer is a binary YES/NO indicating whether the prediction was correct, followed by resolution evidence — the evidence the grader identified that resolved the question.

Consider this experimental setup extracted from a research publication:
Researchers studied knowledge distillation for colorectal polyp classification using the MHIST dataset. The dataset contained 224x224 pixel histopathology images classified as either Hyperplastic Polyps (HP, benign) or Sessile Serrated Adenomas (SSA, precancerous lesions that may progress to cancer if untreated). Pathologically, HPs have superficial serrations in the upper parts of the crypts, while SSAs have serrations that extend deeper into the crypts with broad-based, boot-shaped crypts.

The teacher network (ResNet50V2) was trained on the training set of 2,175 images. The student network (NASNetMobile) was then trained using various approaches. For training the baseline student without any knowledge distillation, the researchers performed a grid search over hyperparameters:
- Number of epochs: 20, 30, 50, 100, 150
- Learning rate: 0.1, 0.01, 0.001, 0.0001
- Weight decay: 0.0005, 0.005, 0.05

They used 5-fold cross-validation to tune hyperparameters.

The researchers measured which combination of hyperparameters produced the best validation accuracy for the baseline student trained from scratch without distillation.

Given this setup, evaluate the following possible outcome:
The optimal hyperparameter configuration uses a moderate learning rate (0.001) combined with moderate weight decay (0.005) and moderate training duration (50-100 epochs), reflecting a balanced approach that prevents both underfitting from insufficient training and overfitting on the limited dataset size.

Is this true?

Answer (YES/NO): NO